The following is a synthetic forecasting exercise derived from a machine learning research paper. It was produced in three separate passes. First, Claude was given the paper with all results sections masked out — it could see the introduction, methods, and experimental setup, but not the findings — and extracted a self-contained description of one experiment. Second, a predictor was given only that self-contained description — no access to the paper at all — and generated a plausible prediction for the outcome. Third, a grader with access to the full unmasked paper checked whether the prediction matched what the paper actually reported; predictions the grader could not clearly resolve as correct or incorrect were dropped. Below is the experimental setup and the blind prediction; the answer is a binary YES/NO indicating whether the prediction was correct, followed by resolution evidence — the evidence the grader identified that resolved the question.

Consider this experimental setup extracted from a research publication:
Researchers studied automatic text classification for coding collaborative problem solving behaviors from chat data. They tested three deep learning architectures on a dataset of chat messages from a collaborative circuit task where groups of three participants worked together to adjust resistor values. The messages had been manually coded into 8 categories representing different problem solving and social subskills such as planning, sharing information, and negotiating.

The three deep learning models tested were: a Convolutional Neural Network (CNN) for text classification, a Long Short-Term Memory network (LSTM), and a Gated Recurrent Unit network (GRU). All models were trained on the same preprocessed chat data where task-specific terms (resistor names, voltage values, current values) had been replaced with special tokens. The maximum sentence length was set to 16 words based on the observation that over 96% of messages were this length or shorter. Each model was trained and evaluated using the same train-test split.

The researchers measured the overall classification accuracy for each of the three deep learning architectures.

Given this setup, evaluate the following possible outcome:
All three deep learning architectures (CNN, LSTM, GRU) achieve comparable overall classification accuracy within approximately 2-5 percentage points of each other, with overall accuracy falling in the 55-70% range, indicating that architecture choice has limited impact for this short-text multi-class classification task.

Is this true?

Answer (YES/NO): NO